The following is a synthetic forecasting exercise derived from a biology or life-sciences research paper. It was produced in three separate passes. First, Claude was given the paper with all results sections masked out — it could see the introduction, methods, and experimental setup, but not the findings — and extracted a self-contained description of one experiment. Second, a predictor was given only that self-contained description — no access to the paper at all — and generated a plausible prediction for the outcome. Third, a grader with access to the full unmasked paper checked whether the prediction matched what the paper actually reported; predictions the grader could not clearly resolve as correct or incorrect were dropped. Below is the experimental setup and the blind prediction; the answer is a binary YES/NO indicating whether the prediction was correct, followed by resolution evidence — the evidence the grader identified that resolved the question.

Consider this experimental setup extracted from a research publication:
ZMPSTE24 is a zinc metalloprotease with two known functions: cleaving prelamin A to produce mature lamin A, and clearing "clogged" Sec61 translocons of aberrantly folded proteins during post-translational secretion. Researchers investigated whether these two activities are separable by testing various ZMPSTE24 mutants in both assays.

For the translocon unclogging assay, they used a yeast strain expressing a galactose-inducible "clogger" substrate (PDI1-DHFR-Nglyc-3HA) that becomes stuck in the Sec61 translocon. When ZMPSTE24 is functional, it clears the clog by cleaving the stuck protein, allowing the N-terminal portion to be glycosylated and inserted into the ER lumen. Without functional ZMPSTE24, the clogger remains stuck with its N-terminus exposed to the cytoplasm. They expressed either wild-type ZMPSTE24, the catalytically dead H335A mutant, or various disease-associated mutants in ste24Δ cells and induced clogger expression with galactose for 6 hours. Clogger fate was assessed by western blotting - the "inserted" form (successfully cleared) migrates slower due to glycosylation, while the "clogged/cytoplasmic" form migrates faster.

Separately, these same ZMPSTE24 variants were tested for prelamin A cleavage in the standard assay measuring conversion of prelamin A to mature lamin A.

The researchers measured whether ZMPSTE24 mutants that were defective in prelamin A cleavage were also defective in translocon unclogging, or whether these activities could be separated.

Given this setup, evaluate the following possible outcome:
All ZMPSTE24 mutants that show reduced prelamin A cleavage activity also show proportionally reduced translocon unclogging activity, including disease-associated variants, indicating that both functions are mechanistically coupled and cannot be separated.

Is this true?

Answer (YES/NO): NO